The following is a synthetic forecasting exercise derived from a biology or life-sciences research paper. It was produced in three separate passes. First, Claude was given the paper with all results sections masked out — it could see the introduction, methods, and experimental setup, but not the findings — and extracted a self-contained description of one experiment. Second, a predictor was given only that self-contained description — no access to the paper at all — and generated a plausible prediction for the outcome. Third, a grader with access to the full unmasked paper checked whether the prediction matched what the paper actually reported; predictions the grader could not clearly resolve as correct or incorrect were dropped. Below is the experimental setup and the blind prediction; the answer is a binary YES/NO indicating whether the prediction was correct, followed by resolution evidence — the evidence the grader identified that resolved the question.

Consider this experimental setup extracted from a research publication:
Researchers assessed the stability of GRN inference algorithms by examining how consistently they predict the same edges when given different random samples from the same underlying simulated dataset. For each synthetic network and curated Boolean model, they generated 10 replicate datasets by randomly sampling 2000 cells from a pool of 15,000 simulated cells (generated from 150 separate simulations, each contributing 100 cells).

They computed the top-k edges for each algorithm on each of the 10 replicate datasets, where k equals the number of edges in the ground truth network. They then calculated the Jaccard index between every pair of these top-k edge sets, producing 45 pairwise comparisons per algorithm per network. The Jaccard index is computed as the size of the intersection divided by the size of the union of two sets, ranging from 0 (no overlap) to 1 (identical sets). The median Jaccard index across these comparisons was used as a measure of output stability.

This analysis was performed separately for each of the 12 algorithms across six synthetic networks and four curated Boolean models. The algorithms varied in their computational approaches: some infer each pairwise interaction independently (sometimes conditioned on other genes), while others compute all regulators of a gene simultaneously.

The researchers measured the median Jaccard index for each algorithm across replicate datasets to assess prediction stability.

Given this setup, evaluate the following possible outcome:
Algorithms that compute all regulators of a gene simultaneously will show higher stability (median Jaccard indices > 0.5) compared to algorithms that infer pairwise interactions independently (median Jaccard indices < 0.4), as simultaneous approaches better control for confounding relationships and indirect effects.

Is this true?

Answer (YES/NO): NO